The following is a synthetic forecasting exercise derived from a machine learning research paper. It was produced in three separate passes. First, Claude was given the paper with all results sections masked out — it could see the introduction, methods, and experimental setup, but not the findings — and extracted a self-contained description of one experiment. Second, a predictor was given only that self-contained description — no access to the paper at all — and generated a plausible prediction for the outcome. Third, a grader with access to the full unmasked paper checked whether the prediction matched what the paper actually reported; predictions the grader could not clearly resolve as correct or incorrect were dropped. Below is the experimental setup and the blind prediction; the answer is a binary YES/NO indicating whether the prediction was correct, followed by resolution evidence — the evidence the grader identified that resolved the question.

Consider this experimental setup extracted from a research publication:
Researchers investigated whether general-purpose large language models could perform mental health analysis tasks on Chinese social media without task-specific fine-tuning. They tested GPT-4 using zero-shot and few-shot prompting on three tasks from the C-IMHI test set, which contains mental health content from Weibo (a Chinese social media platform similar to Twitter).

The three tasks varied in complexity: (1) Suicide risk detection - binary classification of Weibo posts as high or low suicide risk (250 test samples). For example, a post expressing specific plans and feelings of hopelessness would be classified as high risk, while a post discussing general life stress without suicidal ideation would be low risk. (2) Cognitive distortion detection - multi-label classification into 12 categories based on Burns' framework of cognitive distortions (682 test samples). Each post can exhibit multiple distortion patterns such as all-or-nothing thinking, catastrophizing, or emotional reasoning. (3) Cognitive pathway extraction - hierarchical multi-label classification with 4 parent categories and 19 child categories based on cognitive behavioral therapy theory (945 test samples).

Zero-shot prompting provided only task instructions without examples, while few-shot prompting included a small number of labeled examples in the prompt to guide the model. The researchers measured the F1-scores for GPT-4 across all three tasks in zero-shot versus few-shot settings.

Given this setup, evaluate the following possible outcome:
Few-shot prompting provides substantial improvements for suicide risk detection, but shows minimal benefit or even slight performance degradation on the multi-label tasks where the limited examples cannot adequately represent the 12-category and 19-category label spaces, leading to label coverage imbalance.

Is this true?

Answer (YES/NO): NO